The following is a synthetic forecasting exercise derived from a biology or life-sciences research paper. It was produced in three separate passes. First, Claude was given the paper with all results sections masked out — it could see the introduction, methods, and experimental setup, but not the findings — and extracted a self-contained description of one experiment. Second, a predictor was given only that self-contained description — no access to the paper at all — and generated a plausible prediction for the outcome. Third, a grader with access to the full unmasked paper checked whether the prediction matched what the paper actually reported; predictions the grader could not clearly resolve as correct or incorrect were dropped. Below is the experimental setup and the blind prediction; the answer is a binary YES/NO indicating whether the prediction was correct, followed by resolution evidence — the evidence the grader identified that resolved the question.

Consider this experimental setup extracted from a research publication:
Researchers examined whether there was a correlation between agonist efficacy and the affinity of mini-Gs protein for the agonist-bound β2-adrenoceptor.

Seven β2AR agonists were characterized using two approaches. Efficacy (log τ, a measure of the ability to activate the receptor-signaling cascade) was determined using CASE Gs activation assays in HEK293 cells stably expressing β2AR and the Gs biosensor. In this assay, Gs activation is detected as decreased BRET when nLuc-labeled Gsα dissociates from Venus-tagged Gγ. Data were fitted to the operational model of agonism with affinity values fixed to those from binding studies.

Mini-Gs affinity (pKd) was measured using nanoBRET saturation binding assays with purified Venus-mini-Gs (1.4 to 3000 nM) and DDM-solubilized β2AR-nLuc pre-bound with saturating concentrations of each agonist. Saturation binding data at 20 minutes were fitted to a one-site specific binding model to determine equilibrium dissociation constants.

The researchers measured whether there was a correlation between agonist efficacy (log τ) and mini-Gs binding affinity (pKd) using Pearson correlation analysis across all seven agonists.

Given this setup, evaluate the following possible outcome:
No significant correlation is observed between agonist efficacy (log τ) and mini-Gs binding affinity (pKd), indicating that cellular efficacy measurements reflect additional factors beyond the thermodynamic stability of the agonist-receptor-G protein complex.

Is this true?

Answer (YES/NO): NO